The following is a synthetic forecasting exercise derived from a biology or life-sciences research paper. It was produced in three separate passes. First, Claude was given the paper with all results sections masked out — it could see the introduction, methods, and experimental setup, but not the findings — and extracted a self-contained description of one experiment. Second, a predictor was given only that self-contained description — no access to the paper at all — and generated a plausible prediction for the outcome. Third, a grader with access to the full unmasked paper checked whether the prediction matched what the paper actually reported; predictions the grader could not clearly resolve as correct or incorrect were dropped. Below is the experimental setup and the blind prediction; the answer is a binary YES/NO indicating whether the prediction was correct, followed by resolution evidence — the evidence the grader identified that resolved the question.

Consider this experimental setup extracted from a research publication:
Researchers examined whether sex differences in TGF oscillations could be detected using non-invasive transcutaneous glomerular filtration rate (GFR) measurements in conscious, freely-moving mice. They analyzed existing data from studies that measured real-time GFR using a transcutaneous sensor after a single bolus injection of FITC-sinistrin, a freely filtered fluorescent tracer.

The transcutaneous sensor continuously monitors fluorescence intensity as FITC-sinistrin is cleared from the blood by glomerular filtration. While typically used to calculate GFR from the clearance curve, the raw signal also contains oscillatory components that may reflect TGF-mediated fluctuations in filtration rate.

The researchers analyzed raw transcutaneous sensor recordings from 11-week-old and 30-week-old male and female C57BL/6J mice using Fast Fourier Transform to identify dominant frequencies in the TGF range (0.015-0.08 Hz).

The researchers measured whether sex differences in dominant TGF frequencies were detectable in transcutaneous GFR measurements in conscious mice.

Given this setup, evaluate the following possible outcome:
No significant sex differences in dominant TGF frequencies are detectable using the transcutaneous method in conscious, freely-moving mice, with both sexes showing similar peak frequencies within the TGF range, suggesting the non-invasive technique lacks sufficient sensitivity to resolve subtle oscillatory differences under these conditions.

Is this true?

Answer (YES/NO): NO